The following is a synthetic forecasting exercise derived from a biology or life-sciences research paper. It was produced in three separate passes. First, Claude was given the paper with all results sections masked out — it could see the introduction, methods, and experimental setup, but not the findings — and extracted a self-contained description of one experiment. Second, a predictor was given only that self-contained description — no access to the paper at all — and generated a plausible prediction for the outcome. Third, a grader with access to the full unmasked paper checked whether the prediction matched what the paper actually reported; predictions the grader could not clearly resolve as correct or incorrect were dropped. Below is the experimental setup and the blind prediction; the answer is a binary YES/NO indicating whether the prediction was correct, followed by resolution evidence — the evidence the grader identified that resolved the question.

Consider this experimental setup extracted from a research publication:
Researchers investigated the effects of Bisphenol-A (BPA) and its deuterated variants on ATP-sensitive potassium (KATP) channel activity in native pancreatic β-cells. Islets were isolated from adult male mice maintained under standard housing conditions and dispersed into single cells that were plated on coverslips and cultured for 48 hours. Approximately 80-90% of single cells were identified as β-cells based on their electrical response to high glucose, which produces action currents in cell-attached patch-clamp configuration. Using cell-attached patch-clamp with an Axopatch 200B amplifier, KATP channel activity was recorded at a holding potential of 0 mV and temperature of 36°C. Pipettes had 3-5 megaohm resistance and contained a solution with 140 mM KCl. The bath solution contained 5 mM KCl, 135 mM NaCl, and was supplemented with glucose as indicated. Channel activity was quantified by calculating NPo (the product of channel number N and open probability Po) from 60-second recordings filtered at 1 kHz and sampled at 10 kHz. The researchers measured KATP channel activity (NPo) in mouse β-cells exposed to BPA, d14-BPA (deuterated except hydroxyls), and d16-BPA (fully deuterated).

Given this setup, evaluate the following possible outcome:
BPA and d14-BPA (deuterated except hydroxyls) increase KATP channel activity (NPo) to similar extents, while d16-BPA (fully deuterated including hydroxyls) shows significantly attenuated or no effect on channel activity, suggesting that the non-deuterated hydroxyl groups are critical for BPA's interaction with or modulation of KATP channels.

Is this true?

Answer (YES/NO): NO